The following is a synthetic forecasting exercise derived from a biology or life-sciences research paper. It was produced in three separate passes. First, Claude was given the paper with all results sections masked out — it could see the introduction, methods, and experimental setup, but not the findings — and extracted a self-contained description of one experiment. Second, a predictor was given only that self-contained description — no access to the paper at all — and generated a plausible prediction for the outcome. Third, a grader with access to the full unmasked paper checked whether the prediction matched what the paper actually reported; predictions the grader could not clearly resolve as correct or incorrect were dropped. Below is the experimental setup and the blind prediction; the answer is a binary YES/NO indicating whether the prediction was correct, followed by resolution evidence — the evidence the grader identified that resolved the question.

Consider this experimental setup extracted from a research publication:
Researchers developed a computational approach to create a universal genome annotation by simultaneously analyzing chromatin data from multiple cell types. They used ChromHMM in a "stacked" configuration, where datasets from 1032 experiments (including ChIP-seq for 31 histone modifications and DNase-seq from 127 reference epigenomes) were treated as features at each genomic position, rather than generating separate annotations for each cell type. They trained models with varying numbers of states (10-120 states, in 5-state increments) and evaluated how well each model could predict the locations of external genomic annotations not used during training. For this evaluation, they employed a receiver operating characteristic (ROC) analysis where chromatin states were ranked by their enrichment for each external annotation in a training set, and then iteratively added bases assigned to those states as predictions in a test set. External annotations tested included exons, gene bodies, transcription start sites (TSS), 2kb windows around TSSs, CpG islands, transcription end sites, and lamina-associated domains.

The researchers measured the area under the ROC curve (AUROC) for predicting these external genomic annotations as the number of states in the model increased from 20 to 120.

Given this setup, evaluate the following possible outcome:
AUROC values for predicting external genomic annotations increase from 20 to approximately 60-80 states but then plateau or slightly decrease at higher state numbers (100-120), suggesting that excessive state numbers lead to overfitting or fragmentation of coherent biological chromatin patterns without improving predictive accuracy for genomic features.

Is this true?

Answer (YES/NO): NO